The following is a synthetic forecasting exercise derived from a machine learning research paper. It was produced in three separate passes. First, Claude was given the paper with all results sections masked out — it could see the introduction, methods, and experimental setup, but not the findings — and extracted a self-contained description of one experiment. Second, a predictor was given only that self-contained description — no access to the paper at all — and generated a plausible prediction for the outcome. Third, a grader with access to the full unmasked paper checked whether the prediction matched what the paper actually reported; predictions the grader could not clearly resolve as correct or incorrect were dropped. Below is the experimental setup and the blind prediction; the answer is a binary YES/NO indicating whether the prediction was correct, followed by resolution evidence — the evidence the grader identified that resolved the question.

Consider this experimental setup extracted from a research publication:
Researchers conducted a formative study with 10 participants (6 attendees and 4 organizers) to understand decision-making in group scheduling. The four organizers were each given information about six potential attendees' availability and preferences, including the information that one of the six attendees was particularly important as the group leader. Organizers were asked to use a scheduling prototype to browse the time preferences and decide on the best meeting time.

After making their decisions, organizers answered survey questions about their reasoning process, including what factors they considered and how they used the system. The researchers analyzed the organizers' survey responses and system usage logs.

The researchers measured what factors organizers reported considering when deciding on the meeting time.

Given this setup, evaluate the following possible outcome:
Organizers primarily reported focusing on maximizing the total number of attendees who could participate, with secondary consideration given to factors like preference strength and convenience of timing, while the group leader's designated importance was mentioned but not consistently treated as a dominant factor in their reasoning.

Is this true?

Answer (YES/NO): NO